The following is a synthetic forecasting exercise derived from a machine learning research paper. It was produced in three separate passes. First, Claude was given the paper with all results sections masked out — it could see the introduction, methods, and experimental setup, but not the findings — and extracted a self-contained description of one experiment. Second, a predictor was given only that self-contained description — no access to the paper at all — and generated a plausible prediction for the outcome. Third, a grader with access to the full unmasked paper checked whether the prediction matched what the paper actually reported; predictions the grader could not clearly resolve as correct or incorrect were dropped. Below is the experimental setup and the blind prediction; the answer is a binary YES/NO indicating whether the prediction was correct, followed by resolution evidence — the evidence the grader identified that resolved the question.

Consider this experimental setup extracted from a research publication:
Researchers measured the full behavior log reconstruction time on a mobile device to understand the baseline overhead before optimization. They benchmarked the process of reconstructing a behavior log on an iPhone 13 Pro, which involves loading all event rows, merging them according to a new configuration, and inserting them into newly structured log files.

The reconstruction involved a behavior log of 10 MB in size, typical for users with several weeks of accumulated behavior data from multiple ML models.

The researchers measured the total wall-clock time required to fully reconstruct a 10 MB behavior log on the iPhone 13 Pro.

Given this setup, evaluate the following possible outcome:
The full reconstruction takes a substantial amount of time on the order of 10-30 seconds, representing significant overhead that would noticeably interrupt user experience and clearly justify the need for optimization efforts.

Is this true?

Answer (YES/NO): YES